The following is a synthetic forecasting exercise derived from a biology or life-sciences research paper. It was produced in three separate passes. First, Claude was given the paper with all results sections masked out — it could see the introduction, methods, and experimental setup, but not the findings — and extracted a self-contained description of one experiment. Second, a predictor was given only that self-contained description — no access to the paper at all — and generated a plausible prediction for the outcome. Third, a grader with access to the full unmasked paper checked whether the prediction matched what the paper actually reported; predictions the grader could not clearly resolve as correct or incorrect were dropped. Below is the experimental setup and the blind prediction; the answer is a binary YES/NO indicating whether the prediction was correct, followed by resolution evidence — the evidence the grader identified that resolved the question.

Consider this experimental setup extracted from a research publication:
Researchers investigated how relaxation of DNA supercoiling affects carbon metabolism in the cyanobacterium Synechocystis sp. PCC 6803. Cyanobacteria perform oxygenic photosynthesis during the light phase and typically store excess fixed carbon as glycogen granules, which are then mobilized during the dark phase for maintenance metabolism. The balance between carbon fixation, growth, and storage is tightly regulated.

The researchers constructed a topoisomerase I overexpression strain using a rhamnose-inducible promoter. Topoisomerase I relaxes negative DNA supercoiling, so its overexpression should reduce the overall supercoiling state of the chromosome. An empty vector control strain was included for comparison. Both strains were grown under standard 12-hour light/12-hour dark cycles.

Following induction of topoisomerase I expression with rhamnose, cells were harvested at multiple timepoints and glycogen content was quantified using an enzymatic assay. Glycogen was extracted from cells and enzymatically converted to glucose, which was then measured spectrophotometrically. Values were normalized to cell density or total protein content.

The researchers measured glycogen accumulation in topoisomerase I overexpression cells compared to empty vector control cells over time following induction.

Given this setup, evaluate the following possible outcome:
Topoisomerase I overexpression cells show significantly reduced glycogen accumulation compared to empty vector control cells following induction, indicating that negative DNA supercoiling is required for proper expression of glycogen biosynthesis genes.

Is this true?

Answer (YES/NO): NO